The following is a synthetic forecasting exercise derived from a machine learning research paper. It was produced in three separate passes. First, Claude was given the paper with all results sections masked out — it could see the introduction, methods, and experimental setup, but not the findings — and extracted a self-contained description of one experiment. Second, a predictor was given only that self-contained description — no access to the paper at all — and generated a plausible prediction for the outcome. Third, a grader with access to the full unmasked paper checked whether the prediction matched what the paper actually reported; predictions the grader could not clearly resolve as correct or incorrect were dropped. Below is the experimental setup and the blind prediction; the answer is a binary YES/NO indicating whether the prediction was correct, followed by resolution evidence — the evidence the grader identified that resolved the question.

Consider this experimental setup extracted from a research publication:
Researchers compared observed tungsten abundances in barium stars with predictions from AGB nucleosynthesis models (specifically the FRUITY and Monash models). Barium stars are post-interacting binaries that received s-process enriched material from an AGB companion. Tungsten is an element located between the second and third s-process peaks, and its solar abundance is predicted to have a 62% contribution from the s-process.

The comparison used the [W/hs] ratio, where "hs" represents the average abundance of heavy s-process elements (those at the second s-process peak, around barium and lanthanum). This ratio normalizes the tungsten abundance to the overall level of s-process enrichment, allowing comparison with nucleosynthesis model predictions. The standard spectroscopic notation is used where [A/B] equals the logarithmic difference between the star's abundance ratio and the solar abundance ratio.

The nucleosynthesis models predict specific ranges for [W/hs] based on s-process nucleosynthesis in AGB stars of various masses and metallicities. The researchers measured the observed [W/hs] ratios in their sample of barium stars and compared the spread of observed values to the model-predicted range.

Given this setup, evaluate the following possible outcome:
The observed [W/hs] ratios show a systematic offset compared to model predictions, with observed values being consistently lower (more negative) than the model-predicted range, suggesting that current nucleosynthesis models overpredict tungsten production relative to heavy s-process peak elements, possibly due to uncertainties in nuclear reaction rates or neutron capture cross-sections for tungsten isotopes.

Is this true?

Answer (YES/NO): NO